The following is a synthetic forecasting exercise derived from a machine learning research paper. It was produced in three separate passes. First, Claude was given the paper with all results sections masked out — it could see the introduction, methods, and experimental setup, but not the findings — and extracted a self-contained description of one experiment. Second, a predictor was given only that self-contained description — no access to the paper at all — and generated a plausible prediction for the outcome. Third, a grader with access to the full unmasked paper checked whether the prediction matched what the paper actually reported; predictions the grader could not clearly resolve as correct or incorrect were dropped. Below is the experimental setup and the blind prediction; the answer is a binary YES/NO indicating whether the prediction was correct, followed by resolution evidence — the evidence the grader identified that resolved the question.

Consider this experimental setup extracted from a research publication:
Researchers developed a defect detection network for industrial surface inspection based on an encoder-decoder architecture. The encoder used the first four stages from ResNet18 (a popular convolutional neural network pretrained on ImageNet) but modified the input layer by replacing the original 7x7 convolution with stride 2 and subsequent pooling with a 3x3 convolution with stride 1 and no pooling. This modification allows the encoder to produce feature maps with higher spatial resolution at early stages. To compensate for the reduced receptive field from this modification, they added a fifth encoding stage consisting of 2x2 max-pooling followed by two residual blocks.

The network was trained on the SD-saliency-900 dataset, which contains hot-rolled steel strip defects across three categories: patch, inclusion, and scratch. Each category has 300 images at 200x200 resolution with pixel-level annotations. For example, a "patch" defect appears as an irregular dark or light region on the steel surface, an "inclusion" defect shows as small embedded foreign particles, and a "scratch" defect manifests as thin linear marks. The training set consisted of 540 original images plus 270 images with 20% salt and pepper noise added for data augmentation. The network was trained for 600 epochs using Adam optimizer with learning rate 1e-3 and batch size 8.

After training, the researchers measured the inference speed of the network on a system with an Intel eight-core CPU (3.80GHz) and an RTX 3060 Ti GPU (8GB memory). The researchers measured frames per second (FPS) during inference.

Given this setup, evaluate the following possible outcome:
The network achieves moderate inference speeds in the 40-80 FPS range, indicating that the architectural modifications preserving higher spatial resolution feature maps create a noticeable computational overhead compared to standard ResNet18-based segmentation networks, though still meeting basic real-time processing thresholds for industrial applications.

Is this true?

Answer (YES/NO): YES